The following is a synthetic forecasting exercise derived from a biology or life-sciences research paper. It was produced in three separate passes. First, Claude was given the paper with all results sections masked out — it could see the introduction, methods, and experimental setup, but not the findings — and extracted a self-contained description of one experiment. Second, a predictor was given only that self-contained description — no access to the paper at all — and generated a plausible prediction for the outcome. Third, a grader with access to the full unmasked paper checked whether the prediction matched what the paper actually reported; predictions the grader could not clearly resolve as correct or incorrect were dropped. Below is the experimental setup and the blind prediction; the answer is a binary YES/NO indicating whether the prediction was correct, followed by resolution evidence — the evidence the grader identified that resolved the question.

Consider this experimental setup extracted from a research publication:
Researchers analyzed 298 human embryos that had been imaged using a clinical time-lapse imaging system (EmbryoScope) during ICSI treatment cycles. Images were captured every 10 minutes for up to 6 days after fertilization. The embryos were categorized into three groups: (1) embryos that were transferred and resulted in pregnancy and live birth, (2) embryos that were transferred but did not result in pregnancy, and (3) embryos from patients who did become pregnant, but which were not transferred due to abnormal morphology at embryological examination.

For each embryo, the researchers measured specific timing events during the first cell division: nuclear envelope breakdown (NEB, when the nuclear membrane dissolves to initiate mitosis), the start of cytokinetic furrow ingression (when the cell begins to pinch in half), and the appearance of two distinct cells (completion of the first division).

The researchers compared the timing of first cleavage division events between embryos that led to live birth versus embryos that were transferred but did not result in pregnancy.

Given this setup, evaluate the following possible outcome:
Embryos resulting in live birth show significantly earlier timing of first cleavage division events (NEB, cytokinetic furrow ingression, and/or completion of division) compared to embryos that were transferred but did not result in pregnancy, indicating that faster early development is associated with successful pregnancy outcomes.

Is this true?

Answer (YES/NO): NO